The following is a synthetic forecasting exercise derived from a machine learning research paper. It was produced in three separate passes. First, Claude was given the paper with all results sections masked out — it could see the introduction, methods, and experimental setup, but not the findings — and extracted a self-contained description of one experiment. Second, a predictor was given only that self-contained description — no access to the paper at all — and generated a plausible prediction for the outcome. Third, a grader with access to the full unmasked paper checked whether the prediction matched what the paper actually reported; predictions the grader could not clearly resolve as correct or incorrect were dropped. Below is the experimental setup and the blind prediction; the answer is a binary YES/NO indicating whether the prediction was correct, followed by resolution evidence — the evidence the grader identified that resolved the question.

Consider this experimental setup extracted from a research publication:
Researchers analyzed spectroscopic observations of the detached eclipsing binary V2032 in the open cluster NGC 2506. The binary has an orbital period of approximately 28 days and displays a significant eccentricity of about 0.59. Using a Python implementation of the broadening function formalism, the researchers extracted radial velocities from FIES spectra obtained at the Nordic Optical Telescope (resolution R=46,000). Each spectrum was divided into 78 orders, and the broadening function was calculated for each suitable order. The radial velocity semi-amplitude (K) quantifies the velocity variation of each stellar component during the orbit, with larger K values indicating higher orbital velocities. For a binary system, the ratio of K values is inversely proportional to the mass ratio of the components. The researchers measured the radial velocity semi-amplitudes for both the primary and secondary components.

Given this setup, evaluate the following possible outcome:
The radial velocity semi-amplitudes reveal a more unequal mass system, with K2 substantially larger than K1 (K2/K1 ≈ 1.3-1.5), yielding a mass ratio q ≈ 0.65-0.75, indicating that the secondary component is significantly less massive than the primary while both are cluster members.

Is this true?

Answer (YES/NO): NO